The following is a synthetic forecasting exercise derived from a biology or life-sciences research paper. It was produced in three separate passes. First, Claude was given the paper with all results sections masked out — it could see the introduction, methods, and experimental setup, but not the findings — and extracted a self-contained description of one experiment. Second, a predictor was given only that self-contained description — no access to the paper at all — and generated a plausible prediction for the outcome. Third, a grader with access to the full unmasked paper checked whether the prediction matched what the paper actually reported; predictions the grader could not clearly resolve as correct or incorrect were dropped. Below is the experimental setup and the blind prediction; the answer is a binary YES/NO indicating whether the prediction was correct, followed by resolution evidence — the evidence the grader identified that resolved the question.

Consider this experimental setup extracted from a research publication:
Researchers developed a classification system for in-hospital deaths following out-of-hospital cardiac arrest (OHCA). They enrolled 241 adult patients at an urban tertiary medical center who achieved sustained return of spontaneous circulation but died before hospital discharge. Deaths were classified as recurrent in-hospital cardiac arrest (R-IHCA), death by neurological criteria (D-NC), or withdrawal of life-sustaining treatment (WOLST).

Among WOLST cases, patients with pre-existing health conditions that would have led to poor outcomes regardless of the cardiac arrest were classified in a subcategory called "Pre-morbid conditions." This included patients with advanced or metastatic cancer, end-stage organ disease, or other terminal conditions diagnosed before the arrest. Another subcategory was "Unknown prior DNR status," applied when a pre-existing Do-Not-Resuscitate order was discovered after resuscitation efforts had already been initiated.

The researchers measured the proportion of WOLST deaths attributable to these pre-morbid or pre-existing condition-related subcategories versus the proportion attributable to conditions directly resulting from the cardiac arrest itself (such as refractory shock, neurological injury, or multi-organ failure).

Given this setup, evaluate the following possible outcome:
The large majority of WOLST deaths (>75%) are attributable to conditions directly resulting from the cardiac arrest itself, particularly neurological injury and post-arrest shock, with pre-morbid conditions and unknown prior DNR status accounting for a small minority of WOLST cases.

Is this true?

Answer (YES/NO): YES